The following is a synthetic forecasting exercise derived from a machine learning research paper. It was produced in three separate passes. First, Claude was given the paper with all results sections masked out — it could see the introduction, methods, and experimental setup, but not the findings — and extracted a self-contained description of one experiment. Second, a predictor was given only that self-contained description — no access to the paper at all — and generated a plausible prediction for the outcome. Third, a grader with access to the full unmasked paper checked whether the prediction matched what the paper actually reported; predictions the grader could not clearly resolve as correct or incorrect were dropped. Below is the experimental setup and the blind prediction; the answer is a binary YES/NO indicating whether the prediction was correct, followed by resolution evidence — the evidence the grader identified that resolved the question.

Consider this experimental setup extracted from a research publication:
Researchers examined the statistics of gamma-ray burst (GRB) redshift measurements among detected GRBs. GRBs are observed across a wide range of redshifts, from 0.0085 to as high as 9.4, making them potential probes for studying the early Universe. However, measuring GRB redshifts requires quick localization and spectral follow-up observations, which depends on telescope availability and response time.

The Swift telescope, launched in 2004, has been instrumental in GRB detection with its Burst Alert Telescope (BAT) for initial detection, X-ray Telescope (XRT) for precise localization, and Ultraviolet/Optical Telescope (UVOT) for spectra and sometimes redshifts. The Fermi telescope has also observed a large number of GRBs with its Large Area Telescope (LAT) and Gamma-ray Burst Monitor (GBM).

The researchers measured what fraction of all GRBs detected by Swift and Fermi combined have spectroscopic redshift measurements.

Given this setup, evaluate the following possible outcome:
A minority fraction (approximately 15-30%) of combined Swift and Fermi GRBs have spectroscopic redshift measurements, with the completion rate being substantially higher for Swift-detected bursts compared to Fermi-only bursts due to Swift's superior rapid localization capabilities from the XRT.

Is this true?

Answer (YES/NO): NO